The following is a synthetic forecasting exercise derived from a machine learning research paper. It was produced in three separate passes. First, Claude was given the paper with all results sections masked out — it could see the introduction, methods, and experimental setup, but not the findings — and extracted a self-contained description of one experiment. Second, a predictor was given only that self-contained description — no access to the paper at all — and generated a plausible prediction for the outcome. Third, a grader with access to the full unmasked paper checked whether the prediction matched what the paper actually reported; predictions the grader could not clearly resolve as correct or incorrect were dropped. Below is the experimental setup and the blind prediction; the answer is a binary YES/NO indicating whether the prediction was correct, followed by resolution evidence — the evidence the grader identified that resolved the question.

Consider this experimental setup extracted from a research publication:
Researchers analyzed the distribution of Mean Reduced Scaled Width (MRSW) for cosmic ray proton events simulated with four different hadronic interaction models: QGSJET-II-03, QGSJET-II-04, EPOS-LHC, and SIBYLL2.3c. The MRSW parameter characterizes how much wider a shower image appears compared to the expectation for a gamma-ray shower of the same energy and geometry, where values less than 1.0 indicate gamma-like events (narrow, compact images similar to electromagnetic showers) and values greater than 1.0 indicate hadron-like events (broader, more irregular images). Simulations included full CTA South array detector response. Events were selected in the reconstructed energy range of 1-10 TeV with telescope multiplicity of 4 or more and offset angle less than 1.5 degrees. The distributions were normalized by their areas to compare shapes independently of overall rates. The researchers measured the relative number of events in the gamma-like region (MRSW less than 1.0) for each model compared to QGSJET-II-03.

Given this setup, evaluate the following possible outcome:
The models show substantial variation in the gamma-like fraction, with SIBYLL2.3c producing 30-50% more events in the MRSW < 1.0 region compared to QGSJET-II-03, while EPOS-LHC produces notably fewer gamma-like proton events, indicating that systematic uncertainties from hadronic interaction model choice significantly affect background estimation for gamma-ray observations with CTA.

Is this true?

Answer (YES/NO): NO